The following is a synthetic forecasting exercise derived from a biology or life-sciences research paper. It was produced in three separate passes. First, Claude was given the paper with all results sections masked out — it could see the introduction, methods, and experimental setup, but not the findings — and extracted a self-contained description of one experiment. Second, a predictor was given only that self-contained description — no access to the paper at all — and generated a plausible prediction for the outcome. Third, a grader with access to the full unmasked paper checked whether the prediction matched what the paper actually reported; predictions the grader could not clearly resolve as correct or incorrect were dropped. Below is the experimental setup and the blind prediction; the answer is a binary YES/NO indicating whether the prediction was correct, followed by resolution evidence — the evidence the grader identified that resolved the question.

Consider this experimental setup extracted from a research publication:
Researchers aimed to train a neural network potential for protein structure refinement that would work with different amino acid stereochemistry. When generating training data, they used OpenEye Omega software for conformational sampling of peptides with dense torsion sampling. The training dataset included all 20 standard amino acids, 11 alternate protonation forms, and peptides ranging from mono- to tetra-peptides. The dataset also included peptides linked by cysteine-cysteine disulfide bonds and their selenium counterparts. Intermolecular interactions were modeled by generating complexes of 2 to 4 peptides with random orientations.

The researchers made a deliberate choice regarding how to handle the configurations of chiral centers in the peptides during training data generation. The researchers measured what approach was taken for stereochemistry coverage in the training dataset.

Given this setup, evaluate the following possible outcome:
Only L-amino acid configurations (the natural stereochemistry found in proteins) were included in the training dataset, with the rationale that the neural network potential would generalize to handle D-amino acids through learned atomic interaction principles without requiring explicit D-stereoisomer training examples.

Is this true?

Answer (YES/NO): NO